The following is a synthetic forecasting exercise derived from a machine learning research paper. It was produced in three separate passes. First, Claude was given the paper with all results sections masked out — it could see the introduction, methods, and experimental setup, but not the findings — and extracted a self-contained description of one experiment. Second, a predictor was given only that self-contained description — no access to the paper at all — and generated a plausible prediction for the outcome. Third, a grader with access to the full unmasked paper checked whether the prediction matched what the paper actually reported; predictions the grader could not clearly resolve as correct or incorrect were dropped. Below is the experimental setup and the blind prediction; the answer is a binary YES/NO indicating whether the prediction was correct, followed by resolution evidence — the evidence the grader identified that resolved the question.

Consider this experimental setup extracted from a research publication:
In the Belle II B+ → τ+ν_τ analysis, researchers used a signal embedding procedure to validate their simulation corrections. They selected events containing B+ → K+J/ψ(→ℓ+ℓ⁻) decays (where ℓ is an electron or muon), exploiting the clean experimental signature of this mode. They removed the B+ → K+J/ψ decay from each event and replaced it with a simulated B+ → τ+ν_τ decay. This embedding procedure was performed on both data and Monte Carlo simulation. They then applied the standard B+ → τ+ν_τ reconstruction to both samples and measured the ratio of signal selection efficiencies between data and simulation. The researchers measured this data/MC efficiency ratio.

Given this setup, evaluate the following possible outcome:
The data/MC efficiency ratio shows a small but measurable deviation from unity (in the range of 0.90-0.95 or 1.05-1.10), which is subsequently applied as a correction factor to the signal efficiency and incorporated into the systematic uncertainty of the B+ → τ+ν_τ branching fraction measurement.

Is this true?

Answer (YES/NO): NO